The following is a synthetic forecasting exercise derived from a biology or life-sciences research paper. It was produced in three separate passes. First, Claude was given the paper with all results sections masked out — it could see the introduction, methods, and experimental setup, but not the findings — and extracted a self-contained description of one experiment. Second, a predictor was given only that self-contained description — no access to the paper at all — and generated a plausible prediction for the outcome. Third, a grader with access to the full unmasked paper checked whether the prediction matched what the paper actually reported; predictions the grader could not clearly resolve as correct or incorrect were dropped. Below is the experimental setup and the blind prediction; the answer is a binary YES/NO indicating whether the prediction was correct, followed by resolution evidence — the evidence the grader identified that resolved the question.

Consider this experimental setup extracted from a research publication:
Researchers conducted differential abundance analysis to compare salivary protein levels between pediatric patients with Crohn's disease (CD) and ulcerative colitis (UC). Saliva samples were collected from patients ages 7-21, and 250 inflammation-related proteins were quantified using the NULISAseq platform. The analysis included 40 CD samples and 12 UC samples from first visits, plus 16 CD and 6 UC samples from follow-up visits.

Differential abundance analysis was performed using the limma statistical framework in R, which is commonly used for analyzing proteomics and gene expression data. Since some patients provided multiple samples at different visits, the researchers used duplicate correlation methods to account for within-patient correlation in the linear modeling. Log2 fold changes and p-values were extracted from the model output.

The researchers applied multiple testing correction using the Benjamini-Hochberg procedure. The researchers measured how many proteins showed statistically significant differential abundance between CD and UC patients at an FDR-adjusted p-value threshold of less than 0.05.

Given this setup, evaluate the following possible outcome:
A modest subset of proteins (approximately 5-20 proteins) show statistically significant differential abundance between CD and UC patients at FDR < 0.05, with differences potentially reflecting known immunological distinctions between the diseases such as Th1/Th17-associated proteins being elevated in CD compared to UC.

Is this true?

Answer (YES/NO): NO